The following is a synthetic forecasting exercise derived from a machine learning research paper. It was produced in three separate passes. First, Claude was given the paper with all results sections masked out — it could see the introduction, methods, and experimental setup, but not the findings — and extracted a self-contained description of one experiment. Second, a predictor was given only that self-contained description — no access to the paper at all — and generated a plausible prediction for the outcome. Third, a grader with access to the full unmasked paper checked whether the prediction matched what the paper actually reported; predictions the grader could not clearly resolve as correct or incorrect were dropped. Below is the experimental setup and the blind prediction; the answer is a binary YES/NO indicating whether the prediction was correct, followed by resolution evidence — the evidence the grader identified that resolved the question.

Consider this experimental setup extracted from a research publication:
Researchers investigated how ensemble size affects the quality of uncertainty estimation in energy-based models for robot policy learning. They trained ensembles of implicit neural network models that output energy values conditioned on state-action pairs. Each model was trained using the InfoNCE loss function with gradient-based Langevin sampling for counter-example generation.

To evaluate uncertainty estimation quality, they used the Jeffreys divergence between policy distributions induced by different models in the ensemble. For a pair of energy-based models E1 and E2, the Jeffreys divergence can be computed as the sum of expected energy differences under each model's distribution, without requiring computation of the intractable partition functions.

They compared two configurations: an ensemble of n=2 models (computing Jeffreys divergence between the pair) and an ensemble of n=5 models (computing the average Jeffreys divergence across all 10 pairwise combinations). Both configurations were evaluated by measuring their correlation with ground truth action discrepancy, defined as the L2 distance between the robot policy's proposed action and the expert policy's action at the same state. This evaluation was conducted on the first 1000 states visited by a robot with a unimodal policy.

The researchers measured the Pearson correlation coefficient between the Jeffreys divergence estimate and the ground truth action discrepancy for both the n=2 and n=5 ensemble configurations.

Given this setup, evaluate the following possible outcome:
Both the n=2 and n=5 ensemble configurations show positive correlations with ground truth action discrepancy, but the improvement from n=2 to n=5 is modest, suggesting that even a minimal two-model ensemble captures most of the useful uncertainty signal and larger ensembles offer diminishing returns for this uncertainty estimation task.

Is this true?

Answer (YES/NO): NO